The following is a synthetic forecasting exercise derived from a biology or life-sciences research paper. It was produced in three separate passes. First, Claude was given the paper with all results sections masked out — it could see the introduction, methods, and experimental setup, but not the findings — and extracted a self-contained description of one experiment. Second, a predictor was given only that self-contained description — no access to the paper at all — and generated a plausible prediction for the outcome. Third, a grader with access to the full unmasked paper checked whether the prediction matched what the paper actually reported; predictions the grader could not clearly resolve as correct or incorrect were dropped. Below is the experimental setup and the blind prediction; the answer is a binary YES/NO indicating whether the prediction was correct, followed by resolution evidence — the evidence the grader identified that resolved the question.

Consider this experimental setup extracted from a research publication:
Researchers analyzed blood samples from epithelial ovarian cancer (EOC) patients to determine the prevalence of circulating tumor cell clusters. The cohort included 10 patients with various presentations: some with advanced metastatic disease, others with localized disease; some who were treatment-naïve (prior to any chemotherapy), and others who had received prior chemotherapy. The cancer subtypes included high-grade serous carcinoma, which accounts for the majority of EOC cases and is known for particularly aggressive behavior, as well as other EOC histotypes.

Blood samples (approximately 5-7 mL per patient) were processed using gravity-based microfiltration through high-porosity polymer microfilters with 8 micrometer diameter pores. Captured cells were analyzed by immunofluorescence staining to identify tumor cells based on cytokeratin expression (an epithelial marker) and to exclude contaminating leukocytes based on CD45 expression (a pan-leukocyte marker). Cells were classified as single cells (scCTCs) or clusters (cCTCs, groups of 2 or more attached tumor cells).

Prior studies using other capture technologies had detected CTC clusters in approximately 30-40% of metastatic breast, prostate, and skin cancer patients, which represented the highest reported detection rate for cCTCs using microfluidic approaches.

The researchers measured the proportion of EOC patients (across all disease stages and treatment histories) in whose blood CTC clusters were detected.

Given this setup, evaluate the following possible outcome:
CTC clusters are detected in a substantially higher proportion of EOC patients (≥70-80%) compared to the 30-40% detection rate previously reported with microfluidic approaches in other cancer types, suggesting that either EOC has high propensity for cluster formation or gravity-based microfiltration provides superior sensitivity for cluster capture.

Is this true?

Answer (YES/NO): YES